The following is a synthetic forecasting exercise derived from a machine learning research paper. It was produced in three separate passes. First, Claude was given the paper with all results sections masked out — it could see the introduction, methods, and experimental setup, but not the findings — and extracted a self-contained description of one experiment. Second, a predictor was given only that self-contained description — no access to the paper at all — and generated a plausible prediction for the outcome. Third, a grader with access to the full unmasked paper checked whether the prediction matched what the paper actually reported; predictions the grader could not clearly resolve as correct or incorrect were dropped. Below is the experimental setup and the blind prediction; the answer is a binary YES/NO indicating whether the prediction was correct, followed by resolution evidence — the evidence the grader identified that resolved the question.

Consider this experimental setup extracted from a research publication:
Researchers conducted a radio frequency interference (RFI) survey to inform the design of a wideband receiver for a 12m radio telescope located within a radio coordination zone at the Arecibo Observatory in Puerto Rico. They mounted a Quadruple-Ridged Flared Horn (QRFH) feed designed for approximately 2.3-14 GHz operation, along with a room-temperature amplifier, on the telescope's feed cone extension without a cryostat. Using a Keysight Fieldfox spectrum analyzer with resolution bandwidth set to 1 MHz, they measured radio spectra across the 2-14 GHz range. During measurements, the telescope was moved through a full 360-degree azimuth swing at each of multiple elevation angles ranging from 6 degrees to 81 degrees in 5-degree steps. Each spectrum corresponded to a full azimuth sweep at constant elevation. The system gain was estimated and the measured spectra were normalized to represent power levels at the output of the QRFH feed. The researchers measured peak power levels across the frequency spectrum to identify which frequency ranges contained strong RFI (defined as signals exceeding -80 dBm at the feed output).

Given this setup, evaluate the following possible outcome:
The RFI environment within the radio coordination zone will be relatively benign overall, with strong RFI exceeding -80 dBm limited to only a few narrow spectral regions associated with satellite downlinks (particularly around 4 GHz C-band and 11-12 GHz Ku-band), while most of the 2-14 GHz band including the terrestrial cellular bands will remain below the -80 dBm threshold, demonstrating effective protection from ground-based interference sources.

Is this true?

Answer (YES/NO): NO